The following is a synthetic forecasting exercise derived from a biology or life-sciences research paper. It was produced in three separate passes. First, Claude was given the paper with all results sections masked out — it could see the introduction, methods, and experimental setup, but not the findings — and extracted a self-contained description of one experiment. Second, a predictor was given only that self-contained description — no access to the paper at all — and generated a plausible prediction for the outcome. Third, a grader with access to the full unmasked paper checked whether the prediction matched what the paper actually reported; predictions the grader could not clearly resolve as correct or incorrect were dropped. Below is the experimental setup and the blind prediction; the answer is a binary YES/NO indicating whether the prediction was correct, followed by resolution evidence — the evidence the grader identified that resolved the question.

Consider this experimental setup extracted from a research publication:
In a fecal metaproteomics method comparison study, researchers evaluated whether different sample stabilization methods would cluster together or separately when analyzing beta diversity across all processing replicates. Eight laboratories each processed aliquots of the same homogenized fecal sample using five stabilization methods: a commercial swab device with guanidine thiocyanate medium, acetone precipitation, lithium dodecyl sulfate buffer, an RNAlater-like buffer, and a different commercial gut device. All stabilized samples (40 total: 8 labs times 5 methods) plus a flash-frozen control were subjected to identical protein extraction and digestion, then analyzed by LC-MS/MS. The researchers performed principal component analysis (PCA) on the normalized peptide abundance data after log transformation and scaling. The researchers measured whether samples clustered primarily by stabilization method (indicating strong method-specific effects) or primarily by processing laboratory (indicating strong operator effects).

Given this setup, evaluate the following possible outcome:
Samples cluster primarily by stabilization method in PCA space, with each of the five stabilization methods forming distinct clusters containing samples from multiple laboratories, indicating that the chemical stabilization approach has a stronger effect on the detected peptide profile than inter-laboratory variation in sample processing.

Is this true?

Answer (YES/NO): YES